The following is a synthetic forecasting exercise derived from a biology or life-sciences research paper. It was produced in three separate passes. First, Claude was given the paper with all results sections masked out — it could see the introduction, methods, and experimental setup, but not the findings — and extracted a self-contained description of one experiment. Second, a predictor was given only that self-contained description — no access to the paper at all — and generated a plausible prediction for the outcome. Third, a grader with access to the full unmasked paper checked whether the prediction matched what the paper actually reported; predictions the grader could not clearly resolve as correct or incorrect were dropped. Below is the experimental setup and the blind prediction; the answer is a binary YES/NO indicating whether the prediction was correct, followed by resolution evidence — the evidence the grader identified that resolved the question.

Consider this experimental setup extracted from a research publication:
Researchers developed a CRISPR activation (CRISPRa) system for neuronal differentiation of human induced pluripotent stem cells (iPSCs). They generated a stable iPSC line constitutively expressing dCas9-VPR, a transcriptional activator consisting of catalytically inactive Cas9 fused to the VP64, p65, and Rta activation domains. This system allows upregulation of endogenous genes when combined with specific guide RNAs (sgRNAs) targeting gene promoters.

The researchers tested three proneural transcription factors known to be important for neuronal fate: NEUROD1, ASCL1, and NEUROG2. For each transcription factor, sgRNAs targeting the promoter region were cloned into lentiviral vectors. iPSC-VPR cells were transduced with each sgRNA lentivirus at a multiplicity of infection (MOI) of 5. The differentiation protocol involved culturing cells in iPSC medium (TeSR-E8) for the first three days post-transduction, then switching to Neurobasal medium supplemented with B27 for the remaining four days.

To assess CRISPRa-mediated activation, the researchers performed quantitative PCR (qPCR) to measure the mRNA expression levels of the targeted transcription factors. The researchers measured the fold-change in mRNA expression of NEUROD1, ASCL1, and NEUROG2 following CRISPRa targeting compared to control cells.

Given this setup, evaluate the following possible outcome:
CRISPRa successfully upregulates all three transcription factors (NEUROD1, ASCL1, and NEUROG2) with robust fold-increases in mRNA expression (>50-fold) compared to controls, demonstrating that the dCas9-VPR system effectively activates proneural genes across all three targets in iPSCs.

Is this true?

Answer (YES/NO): NO